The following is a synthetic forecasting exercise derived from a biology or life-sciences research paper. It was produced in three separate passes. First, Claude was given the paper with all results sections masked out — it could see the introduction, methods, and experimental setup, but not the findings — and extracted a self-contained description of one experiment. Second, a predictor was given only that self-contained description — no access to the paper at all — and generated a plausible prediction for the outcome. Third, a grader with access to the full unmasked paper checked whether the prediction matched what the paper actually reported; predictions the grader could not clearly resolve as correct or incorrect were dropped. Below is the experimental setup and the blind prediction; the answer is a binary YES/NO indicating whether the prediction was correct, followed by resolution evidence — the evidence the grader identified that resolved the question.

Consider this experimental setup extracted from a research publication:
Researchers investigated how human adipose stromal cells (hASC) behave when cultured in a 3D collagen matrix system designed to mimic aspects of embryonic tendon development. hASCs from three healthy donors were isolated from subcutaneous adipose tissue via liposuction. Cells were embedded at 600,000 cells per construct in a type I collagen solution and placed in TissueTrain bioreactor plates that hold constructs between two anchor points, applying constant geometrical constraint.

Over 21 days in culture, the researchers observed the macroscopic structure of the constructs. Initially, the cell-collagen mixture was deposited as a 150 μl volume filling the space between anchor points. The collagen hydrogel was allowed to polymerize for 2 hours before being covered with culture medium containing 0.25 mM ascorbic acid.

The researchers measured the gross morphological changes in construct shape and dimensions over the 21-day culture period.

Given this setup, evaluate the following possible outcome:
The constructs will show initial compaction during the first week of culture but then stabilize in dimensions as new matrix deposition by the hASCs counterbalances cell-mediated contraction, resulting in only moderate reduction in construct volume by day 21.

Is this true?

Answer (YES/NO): NO